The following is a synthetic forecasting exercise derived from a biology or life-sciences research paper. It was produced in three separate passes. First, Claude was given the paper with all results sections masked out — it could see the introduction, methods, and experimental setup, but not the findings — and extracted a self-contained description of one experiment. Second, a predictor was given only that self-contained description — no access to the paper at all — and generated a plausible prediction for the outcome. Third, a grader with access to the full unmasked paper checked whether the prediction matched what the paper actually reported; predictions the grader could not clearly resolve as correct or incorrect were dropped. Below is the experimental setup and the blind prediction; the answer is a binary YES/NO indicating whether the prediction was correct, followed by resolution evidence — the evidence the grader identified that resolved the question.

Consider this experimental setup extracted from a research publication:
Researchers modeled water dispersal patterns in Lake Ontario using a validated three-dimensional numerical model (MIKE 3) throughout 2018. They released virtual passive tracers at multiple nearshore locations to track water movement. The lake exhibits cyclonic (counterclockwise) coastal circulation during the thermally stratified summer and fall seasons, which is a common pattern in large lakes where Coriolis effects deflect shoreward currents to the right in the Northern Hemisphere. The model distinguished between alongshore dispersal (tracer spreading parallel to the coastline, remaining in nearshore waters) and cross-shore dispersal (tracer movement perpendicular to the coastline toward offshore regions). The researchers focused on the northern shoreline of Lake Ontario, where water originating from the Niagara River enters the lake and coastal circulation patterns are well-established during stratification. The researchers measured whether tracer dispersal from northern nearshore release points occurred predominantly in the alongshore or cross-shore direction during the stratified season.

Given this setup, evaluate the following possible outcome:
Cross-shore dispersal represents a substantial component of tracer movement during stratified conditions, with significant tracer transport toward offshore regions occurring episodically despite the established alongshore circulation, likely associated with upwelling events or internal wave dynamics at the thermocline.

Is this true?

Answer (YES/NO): NO